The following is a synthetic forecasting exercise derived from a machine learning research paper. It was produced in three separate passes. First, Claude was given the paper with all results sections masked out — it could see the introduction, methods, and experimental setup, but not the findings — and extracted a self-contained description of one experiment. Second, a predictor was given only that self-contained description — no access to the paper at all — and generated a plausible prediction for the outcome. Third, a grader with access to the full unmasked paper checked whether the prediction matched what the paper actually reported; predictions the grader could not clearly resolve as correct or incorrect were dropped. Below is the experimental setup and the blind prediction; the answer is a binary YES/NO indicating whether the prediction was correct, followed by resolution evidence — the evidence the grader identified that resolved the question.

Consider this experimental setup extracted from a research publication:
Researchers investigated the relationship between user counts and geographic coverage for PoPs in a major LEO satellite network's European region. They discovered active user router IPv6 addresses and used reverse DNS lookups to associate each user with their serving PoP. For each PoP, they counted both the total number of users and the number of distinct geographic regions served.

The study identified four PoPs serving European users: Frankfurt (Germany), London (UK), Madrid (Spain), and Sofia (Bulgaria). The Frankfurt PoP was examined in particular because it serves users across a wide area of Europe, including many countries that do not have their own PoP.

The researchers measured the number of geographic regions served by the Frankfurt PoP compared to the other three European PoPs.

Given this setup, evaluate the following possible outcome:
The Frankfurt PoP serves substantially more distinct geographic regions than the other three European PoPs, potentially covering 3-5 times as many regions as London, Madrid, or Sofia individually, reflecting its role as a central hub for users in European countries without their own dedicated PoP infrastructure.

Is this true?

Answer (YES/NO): NO